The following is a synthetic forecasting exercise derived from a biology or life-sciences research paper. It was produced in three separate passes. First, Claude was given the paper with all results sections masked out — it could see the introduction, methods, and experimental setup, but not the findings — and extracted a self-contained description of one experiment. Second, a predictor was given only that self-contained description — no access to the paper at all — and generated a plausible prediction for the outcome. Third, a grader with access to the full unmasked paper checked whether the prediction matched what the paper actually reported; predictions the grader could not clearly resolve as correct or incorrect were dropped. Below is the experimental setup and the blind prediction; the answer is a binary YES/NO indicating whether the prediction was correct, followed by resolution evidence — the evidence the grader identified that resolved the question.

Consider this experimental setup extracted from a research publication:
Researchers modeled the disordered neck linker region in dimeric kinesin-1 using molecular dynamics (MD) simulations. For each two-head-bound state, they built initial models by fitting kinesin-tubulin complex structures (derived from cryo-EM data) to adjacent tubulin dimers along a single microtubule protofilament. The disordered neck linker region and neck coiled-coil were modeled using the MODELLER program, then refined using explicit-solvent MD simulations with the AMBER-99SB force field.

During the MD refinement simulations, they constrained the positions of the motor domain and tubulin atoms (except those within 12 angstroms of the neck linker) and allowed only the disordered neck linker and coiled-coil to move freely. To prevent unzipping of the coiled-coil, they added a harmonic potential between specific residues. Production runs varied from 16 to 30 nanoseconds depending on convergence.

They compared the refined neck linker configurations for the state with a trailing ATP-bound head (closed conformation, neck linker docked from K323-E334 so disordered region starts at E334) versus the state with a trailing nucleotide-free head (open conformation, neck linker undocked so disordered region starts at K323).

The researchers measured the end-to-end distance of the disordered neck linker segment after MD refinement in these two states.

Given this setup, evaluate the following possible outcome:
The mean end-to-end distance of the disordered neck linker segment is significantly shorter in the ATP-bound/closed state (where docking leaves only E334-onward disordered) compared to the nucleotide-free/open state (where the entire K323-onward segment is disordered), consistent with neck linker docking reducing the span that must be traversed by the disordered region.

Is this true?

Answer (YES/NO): YES